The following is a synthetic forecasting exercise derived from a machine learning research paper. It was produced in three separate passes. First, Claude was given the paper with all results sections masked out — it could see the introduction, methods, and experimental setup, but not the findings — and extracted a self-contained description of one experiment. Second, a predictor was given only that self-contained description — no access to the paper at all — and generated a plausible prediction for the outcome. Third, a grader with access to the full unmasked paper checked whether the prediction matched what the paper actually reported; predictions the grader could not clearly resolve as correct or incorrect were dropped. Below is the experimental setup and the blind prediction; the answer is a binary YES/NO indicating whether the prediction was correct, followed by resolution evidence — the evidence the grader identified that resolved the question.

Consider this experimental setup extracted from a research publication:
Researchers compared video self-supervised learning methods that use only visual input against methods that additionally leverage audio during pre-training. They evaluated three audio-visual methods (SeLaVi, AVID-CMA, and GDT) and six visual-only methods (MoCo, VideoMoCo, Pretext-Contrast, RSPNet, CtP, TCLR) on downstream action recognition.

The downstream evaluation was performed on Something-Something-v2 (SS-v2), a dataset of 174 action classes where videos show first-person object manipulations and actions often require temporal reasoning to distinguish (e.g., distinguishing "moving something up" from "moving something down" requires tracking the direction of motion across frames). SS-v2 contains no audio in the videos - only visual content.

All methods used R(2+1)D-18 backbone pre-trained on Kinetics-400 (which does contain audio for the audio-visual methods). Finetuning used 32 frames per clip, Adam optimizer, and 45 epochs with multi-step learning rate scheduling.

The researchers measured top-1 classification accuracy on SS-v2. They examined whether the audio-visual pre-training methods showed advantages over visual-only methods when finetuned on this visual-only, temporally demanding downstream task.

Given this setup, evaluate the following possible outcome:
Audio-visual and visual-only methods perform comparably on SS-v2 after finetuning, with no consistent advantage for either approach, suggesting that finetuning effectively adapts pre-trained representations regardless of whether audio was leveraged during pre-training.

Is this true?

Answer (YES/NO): NO